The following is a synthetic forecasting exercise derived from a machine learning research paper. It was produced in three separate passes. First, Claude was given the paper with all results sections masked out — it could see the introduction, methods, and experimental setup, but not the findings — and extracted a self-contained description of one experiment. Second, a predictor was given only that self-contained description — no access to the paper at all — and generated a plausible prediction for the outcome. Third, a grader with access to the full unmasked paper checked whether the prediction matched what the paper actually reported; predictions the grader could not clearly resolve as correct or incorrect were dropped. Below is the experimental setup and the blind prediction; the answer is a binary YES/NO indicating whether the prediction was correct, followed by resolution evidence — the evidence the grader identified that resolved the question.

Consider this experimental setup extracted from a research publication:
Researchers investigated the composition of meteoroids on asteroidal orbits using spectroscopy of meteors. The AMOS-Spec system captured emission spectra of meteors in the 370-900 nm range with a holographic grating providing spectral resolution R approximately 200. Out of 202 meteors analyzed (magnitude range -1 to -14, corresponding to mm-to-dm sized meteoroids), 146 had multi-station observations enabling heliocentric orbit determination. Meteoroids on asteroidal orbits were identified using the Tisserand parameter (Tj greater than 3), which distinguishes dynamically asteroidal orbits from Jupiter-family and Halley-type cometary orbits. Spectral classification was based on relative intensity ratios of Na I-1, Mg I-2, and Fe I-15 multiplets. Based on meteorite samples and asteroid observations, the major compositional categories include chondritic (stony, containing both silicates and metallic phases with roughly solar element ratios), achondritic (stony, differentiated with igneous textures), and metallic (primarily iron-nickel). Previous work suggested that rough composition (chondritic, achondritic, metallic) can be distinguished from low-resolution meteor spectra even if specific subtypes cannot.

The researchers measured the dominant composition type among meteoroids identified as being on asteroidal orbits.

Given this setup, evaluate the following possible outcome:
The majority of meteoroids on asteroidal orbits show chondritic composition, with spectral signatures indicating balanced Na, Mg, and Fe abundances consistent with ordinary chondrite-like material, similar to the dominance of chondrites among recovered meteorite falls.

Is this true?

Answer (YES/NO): YES